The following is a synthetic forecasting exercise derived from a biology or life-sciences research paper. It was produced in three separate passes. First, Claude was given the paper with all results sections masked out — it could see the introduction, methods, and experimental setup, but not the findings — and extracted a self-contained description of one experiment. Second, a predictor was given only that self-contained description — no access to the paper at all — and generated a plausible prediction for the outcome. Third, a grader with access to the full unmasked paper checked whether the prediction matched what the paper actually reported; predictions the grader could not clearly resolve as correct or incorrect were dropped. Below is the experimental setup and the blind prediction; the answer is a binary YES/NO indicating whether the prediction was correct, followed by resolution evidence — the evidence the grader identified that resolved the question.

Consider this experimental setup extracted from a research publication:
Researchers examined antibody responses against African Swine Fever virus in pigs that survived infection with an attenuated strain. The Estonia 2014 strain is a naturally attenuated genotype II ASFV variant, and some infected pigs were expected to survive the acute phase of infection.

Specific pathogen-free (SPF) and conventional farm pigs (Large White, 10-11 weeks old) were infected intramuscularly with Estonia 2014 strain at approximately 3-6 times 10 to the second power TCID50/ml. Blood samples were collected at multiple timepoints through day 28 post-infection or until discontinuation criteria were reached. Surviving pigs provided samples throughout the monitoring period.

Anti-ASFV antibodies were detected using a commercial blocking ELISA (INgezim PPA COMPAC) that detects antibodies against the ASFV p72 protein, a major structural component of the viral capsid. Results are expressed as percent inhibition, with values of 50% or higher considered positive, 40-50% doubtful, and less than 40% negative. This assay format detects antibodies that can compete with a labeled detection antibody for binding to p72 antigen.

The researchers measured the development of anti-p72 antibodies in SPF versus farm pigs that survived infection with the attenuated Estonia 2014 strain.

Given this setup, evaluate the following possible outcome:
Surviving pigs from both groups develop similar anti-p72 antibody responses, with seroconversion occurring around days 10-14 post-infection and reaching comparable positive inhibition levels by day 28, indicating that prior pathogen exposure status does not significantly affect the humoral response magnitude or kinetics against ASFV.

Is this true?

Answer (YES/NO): NO